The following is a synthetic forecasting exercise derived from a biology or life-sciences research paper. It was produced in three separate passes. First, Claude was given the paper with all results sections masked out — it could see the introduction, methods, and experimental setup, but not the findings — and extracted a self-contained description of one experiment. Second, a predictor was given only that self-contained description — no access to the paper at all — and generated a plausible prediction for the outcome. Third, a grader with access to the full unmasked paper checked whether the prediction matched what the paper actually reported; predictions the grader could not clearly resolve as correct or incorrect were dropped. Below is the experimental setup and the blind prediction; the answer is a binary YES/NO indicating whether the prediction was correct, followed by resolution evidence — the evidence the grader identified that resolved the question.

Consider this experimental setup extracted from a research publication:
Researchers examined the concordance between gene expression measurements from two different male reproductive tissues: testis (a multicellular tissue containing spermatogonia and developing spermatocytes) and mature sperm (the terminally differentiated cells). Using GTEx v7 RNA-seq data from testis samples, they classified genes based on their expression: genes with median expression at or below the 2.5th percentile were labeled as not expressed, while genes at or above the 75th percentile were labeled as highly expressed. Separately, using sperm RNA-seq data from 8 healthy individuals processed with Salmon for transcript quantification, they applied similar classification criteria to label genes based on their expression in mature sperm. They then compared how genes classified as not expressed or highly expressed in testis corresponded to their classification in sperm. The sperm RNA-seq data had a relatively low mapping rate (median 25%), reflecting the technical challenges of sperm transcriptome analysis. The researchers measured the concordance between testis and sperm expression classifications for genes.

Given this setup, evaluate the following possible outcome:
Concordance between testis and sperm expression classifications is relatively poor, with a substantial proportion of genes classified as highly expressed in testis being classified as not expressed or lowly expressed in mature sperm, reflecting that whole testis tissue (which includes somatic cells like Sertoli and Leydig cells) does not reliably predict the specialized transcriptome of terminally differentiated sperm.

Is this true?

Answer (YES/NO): NO